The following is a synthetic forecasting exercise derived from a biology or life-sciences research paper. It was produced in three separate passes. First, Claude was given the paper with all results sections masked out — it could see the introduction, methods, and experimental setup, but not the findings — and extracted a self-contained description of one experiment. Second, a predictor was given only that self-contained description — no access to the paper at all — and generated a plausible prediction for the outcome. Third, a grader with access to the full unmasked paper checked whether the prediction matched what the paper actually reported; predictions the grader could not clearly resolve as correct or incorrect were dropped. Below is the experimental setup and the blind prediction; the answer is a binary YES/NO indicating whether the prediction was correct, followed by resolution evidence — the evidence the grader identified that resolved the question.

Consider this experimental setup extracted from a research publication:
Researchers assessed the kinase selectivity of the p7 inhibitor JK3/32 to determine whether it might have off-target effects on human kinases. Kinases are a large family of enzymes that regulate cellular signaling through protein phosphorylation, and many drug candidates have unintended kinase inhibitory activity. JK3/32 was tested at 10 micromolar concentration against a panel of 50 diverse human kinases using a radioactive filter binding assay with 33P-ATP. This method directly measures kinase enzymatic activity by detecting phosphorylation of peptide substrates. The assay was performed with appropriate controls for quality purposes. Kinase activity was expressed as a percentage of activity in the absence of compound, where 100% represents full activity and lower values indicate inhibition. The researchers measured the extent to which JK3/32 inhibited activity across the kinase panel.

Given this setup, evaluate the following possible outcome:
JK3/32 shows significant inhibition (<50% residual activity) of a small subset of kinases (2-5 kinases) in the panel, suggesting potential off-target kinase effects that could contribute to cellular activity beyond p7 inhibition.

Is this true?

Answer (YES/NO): NO